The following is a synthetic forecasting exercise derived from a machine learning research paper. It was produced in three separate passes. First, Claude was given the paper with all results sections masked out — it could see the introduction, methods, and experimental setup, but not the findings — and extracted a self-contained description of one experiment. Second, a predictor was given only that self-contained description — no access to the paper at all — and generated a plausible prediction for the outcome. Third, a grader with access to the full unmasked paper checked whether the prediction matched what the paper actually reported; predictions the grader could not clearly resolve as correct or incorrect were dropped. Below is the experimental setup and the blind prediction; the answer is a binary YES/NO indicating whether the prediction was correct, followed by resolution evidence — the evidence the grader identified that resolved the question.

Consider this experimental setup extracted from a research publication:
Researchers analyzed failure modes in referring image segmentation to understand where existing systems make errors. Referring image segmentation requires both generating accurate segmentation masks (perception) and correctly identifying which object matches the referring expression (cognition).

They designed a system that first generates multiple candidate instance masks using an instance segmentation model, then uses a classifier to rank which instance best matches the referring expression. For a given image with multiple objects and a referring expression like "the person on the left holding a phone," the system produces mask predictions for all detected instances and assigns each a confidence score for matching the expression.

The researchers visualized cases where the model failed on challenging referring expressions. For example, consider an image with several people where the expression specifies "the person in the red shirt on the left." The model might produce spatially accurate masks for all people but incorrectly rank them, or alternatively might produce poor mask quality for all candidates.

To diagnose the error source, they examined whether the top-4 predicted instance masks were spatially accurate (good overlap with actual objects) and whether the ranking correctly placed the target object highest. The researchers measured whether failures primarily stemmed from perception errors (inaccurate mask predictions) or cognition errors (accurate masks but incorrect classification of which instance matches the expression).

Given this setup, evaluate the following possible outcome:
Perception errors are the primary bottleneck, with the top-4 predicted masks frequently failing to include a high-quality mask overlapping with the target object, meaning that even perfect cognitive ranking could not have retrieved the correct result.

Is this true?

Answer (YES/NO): NO